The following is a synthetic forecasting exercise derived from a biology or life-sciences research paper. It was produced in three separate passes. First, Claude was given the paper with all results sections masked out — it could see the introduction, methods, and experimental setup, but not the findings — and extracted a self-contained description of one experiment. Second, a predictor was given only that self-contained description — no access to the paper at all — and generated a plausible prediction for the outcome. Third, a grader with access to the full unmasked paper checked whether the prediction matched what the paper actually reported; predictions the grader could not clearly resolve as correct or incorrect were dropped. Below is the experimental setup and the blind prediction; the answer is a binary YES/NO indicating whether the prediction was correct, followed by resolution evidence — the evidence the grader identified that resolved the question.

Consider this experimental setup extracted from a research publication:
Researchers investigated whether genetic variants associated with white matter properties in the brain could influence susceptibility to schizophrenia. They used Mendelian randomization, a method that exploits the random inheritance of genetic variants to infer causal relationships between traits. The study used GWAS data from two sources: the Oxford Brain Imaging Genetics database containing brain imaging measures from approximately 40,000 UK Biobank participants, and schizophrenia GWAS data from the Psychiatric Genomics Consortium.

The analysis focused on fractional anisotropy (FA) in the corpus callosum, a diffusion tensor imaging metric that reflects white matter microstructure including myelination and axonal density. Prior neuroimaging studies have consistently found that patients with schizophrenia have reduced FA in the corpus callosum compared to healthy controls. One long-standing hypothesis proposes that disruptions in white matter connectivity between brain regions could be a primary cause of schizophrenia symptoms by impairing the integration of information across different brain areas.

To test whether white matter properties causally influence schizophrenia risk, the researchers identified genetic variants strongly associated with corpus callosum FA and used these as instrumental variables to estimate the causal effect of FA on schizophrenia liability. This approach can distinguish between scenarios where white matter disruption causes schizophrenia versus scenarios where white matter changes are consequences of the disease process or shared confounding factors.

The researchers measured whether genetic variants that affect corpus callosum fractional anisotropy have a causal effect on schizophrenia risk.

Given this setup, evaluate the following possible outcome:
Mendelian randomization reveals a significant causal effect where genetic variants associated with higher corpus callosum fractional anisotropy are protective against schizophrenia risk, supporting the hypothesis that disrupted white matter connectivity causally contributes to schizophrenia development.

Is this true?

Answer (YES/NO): NO